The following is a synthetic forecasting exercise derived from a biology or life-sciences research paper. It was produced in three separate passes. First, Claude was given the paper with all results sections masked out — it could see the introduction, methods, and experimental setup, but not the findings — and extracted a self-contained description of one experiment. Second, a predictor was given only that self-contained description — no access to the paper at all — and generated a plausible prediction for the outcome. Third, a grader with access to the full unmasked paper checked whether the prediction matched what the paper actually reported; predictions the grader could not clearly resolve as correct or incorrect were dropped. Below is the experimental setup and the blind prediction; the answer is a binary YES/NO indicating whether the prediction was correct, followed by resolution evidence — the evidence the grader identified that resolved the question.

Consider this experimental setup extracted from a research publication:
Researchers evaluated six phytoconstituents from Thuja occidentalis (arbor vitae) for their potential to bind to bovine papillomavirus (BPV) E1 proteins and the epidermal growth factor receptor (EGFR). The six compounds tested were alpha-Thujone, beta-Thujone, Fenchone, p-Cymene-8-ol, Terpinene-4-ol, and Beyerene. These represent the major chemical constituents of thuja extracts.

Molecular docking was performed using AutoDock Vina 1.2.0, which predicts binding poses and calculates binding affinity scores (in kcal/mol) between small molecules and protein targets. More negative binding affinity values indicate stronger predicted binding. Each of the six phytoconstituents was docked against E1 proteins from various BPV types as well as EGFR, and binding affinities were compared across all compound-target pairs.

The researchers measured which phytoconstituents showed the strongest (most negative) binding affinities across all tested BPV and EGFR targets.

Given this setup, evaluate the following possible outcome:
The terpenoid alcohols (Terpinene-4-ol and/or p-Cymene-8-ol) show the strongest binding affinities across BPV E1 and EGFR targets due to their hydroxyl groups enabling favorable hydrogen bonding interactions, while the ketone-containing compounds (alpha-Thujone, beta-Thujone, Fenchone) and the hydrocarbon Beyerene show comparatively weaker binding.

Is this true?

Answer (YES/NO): NO